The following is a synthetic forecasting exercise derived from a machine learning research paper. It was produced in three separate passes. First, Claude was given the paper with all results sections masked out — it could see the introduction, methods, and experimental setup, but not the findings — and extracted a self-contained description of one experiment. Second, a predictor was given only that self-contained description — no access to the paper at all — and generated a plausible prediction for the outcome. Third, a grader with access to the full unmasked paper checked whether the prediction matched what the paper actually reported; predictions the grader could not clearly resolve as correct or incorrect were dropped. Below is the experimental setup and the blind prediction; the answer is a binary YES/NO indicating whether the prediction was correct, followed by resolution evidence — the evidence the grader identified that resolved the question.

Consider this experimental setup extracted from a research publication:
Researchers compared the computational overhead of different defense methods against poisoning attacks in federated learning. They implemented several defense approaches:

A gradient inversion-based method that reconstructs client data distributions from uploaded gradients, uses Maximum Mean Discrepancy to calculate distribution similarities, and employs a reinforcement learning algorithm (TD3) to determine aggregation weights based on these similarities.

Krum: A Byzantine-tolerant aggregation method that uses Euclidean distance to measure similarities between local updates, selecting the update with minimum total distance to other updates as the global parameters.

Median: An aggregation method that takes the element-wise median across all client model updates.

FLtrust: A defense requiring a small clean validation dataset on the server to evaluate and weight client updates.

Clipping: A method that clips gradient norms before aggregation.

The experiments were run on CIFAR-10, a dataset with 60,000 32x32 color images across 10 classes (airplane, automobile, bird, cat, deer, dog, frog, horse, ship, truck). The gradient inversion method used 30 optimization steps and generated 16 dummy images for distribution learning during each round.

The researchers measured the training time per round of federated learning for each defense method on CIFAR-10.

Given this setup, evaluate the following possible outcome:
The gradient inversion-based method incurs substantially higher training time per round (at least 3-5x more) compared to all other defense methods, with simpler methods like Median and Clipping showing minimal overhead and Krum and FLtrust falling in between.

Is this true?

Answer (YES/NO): NO